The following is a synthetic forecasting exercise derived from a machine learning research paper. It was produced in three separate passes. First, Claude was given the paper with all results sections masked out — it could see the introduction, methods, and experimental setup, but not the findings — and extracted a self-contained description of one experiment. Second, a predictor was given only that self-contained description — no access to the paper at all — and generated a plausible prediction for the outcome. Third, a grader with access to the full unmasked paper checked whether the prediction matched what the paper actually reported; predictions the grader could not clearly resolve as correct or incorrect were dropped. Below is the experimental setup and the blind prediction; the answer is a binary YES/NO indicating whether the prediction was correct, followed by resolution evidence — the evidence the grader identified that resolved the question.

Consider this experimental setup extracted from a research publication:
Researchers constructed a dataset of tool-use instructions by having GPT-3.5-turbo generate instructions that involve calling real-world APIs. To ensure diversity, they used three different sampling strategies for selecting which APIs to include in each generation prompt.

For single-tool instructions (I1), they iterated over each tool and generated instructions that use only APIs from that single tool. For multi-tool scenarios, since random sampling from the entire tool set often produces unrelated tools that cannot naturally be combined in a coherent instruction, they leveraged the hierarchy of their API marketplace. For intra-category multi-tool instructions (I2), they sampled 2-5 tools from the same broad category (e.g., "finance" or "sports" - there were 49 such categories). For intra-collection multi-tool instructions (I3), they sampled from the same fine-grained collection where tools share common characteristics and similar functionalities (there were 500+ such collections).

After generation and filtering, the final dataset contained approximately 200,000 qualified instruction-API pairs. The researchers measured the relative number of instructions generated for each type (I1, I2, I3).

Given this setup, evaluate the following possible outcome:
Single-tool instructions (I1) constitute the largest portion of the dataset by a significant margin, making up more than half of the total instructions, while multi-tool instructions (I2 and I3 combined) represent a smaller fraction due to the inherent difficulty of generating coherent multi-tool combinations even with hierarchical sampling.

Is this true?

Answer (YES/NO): NO